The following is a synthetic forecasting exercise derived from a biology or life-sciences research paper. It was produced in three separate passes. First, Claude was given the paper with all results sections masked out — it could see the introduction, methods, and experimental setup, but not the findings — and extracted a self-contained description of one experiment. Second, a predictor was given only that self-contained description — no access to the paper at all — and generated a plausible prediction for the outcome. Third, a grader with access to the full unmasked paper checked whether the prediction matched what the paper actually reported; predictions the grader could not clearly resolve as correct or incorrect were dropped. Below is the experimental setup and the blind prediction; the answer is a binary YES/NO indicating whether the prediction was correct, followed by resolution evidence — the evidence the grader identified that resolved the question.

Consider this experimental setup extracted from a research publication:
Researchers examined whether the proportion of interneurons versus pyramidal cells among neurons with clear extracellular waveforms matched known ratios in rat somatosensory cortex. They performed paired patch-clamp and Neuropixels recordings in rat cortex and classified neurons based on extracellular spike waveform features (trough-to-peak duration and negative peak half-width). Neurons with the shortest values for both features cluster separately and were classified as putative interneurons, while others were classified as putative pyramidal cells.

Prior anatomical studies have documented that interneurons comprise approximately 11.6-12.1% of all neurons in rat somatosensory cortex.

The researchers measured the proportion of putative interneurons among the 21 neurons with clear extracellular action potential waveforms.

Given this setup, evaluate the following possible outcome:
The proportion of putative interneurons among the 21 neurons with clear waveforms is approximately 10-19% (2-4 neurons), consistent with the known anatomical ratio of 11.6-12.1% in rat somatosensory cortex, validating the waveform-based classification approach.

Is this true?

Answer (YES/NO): NO